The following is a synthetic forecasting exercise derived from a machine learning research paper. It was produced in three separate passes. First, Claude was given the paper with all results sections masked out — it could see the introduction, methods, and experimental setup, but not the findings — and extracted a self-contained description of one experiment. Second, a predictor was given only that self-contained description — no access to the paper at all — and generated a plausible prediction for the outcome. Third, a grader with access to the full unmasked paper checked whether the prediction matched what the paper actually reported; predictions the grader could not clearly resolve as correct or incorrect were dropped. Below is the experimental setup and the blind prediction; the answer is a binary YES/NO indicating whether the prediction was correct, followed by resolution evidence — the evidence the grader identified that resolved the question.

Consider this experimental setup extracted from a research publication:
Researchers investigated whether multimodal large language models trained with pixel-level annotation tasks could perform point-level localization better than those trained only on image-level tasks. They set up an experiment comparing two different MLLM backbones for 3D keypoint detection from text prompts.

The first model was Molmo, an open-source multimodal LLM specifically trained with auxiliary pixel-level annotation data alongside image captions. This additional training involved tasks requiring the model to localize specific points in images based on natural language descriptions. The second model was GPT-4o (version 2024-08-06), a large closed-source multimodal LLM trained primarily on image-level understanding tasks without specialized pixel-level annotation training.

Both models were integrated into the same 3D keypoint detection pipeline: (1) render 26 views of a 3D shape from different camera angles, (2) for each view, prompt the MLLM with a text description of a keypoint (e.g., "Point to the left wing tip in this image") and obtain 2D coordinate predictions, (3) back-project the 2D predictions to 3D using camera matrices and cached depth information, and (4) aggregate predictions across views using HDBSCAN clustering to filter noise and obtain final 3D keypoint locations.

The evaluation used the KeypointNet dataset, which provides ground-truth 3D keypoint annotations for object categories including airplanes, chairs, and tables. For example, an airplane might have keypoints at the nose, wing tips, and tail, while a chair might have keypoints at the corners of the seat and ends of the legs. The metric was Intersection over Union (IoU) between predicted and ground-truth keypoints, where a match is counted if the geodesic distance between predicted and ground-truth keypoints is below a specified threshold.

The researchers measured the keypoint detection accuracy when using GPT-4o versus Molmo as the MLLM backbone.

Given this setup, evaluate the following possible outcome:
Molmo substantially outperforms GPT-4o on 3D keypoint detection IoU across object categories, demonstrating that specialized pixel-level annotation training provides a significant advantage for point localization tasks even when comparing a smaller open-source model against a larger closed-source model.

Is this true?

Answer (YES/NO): YES